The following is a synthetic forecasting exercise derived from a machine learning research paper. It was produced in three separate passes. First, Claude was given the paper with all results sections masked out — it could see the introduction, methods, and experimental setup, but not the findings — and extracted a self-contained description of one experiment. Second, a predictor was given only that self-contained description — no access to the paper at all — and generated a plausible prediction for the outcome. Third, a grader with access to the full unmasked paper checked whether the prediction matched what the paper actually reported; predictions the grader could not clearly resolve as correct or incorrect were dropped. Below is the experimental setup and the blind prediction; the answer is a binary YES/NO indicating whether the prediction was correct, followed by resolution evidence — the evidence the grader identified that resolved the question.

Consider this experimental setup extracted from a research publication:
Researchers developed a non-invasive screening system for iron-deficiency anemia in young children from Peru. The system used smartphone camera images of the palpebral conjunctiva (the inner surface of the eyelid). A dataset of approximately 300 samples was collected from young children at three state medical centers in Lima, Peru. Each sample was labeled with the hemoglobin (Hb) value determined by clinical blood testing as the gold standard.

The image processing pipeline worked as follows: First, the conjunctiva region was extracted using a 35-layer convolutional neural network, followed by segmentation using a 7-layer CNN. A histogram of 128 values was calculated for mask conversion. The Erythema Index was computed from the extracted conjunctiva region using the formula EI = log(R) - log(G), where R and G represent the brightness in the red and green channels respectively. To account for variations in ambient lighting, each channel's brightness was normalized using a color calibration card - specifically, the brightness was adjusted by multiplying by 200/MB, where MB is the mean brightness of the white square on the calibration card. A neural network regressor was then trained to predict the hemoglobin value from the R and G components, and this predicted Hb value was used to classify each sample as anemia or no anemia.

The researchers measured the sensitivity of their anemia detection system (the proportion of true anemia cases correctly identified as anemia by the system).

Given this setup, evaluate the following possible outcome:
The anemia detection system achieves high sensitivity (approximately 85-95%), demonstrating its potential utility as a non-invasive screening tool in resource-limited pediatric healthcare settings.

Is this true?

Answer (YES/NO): NO